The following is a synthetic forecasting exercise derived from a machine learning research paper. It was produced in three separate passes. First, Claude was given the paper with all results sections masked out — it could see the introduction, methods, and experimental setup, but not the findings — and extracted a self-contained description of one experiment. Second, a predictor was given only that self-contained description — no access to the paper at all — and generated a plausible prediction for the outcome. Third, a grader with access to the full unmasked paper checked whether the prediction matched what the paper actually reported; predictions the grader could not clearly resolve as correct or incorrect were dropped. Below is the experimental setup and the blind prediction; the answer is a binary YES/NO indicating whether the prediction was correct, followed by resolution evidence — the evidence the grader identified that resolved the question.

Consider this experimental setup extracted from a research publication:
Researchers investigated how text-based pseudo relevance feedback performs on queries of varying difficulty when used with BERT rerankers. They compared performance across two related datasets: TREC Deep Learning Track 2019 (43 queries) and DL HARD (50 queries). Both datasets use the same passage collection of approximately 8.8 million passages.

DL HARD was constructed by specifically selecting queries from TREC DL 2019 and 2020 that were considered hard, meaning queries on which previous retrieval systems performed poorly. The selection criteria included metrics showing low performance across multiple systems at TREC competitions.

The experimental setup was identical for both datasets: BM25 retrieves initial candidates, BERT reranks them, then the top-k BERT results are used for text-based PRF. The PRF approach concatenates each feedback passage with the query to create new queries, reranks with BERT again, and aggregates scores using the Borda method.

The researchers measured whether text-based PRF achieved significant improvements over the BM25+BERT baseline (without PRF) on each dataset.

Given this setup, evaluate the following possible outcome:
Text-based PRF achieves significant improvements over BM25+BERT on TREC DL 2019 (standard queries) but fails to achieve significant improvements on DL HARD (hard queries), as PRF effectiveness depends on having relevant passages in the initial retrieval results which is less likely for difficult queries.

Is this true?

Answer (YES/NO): YES